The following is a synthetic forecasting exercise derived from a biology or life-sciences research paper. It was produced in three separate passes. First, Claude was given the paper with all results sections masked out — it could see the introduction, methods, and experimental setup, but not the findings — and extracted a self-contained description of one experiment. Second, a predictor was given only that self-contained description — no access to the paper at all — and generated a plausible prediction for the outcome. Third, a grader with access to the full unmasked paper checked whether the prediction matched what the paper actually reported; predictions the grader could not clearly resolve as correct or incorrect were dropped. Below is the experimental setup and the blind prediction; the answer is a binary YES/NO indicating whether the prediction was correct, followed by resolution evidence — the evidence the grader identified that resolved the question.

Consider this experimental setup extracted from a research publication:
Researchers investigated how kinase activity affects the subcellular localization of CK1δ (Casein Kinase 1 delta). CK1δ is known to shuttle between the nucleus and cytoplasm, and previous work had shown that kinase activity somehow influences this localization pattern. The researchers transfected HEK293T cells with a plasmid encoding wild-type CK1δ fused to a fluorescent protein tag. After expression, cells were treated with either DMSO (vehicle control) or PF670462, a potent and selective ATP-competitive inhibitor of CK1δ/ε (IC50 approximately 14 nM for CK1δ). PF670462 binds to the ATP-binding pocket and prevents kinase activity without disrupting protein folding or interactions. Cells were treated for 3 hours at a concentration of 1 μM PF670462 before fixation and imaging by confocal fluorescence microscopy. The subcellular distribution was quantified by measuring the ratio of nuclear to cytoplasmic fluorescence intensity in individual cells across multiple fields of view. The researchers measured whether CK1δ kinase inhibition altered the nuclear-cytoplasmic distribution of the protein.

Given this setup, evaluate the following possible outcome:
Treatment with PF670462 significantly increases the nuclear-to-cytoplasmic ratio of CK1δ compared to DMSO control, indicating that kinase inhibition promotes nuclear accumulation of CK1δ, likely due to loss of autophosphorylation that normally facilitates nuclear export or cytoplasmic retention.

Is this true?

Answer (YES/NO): NO